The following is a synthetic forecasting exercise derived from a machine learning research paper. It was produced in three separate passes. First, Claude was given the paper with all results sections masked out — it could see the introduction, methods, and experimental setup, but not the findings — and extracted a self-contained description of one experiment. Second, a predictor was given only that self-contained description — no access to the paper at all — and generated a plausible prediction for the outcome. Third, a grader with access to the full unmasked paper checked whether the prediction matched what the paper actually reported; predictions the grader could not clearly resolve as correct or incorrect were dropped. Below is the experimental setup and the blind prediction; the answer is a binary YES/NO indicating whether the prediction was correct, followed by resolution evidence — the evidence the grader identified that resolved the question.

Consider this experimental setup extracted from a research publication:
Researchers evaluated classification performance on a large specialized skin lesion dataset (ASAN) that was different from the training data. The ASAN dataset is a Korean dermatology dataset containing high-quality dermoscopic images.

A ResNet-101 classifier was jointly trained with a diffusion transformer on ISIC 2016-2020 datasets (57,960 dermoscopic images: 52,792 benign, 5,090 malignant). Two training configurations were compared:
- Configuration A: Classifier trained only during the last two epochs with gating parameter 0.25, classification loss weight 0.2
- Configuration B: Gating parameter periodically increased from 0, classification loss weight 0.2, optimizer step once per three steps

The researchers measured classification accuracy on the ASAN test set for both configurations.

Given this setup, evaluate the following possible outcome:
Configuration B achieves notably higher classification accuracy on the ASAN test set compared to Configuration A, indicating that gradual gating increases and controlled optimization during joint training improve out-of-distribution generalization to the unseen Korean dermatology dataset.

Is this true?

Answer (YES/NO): YES